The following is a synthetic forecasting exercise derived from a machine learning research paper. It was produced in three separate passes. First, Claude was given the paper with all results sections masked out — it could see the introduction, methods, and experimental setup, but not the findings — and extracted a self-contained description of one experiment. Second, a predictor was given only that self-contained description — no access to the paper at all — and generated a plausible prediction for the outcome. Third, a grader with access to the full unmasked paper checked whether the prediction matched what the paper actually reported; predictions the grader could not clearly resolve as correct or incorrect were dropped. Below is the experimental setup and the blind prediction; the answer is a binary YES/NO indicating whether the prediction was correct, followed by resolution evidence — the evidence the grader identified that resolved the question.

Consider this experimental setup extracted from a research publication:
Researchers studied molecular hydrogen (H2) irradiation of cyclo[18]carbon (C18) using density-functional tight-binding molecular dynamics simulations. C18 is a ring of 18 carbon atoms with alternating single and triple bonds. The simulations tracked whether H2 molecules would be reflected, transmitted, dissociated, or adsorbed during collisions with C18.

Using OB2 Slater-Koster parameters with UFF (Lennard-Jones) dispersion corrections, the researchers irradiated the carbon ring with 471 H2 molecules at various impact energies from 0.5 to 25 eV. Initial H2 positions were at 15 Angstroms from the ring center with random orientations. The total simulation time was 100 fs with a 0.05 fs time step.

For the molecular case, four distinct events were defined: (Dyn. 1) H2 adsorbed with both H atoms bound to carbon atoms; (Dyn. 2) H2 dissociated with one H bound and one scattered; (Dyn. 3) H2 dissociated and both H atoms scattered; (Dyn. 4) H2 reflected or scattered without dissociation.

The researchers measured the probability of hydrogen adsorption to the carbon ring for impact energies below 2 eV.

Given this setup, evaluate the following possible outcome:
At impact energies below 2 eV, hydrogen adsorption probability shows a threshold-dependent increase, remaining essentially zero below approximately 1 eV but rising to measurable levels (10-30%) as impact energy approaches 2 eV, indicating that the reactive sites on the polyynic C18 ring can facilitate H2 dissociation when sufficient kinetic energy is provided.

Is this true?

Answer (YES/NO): NO